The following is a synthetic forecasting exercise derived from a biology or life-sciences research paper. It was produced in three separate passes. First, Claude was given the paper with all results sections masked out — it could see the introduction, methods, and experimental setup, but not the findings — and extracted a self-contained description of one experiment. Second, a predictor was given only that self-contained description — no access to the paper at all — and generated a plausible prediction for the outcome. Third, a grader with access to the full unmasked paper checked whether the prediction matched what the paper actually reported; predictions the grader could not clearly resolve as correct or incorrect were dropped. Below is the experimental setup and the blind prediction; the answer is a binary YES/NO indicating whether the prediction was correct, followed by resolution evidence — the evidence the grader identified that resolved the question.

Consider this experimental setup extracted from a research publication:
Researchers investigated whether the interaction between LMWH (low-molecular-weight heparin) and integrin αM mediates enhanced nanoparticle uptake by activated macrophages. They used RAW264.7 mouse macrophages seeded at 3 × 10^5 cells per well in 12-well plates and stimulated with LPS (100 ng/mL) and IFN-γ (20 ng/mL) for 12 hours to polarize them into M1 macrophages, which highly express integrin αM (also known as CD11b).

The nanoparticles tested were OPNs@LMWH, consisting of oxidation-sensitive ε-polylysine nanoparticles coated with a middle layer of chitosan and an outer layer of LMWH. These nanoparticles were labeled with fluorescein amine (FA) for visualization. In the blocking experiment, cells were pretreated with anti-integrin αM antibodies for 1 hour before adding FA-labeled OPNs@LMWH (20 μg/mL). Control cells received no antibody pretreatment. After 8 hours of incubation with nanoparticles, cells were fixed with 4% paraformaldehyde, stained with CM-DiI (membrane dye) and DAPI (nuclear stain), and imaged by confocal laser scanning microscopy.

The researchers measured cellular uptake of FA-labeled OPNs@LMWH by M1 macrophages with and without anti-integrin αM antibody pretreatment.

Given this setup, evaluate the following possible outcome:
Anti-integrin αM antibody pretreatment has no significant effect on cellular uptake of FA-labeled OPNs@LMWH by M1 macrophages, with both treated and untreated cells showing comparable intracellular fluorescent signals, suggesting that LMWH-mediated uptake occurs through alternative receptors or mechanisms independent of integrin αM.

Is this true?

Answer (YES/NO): NO